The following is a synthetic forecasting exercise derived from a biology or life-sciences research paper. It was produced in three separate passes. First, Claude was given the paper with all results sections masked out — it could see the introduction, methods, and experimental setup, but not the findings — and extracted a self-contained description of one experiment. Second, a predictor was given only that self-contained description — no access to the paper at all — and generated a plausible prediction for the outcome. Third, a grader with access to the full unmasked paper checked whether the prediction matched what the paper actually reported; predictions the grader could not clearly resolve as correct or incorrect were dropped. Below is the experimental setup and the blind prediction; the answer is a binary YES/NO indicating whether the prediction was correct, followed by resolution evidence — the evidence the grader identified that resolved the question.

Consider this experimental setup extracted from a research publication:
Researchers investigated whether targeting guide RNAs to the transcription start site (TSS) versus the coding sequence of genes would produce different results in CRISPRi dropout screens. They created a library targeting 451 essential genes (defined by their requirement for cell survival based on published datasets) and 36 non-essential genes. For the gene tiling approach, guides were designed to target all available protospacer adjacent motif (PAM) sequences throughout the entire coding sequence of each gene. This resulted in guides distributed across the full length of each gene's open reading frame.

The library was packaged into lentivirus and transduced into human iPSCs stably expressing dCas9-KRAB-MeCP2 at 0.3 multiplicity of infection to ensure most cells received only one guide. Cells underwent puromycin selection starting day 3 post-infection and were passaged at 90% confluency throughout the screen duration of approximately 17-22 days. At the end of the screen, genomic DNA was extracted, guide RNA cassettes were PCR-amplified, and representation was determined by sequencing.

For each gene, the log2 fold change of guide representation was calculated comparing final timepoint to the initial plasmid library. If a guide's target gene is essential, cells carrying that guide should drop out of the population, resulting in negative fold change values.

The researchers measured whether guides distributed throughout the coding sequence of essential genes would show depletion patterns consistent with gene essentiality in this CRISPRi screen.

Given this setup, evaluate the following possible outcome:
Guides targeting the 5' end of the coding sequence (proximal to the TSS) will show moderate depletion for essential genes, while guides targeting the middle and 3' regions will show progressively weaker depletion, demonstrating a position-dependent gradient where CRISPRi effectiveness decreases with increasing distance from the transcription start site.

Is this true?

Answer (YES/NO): YES